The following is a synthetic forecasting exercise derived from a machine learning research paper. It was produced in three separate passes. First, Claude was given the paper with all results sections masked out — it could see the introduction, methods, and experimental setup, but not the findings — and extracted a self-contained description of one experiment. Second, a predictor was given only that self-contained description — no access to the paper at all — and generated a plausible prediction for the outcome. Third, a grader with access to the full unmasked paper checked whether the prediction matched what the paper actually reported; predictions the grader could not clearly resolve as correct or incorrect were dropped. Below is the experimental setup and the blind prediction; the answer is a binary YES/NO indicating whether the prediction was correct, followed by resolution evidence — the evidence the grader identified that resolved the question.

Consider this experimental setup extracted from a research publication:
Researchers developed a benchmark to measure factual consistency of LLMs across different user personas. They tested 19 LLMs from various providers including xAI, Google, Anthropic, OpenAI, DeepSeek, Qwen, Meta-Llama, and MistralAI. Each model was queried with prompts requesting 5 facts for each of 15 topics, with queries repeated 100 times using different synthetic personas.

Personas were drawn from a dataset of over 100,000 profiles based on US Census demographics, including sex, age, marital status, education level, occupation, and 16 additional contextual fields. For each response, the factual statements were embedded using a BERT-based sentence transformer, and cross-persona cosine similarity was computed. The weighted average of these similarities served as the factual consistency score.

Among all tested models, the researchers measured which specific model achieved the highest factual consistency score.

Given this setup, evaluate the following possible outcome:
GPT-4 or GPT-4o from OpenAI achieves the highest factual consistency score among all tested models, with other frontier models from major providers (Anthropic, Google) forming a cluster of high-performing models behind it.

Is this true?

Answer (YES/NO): NO